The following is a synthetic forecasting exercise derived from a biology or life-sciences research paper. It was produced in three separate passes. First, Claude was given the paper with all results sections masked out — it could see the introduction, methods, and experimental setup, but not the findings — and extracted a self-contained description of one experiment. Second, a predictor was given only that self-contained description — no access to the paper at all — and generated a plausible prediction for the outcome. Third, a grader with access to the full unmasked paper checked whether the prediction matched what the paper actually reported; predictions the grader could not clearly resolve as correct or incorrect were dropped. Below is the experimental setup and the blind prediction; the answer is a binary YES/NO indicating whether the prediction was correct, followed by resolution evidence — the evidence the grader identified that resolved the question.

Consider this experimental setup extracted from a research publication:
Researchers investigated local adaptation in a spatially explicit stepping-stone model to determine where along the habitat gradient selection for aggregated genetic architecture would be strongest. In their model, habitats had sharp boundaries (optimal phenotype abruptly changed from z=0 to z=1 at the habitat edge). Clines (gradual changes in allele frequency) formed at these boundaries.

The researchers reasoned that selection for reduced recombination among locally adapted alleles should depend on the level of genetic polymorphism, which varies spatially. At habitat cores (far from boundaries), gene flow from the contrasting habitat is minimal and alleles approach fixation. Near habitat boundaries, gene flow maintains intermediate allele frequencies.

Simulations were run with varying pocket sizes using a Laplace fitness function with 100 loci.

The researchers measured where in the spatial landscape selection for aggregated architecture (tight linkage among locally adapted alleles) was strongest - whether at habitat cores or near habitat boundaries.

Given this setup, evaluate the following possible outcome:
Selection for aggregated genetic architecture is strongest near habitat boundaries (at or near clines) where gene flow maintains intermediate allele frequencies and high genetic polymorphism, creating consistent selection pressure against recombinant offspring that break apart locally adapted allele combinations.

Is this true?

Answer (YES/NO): YES